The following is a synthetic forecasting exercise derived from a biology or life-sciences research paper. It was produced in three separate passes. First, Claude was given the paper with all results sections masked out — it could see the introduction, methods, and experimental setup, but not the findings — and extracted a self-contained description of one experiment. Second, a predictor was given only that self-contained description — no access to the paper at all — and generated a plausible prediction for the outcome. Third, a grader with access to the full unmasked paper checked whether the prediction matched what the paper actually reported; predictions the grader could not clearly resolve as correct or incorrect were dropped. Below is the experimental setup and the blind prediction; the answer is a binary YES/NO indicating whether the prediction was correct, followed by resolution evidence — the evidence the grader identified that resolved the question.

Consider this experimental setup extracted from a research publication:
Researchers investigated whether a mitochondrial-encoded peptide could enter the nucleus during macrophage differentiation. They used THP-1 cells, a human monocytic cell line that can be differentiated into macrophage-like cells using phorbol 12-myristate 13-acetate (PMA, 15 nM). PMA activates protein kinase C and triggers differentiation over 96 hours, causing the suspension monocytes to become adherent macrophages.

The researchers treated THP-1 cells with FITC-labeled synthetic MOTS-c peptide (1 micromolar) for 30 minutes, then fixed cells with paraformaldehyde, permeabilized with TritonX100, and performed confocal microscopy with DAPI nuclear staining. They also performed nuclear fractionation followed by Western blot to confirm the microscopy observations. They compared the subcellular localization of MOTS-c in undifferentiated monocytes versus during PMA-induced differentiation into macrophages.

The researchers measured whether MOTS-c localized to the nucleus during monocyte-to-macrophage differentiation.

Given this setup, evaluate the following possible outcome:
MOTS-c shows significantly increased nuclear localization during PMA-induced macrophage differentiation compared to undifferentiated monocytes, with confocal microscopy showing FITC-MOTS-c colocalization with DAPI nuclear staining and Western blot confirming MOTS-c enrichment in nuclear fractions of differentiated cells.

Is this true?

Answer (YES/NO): YES